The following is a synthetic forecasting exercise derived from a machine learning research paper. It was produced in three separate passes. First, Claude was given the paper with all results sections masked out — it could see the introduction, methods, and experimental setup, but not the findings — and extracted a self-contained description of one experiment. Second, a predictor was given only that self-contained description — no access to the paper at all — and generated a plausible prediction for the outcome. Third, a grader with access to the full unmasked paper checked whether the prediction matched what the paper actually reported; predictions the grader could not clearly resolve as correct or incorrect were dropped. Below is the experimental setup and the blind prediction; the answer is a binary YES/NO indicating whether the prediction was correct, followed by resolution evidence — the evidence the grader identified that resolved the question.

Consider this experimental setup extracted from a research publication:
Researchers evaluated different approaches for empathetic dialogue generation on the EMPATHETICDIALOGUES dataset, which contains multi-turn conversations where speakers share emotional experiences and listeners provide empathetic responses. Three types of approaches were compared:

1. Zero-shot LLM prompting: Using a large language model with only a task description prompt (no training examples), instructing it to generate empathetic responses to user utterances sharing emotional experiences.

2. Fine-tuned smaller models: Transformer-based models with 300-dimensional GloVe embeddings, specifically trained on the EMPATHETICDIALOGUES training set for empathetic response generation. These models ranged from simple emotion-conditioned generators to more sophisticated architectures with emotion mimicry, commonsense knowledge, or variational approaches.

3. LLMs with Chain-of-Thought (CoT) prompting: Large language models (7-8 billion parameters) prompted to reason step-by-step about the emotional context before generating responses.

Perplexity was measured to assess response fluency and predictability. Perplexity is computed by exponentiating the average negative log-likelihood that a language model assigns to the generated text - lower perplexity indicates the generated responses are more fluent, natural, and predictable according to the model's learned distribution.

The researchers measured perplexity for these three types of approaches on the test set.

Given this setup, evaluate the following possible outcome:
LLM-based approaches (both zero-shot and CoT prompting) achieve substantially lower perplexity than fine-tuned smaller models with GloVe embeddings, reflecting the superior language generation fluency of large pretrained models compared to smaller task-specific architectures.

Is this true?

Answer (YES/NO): NO